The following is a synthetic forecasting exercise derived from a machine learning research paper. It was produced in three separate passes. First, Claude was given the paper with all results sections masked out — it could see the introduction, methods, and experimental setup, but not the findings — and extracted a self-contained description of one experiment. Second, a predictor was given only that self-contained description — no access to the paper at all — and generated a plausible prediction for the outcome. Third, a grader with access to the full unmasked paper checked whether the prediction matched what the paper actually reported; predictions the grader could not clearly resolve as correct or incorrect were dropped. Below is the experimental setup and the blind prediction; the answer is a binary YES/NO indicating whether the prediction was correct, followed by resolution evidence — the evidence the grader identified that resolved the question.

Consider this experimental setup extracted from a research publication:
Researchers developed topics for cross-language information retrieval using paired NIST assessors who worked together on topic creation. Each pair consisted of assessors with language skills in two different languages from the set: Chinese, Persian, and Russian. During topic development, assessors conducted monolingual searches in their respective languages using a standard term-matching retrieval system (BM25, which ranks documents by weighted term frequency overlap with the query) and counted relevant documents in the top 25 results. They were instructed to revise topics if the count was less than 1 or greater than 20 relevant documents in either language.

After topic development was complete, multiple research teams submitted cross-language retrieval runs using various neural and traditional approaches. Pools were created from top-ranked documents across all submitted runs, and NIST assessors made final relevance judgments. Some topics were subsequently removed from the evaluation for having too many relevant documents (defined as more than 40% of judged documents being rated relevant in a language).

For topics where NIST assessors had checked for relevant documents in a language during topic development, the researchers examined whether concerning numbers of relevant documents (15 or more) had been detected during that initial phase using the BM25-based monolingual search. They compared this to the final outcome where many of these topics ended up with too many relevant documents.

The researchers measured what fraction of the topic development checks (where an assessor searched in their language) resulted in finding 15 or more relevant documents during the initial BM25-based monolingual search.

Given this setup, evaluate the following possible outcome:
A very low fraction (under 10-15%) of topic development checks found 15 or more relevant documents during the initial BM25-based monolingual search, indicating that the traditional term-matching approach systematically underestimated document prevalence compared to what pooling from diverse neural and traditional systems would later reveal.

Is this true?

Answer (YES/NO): NO